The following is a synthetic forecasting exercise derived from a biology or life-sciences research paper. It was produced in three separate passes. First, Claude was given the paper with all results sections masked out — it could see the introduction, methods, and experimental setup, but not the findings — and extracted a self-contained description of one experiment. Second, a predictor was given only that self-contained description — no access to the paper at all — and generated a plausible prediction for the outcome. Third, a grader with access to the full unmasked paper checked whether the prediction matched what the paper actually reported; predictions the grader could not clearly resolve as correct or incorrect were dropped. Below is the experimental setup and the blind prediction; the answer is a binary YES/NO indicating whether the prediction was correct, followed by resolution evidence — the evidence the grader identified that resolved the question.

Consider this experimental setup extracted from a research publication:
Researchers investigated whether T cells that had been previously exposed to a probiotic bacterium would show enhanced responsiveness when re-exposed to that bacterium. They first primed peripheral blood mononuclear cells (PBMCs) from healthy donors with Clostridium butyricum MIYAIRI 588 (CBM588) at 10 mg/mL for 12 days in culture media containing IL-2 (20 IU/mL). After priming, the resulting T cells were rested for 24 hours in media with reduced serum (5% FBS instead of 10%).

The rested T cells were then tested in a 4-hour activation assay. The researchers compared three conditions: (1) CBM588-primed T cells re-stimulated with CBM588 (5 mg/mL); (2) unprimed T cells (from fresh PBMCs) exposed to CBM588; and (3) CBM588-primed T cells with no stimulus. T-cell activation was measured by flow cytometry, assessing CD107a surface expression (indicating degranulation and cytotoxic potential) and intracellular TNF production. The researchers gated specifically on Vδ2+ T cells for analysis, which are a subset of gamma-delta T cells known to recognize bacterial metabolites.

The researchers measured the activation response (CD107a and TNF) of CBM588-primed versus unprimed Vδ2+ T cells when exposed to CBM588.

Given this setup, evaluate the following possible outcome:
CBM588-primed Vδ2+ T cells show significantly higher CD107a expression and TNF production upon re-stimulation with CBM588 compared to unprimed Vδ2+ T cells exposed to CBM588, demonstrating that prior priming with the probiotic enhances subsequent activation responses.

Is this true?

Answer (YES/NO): YES